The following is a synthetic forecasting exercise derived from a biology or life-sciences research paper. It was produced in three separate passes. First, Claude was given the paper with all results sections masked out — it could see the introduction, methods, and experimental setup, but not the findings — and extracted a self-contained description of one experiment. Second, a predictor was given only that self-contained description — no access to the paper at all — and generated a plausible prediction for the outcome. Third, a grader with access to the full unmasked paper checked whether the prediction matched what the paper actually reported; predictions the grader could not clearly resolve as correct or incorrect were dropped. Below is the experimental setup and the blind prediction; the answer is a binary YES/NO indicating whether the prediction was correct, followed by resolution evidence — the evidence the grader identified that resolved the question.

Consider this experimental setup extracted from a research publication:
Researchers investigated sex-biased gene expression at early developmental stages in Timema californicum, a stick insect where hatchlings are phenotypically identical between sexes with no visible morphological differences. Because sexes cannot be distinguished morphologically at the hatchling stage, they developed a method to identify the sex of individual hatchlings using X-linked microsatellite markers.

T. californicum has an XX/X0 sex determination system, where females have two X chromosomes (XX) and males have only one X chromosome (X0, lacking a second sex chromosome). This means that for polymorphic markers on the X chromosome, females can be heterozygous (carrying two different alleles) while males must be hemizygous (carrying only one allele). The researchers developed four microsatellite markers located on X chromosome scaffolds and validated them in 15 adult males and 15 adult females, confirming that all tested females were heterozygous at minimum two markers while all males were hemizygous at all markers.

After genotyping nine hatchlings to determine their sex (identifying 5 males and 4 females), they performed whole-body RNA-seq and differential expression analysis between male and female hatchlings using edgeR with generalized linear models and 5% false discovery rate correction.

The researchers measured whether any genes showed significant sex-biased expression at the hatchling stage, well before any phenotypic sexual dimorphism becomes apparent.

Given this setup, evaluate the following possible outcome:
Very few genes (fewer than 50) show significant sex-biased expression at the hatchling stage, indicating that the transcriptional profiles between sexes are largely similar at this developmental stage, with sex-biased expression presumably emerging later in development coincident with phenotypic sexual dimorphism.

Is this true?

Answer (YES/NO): YES